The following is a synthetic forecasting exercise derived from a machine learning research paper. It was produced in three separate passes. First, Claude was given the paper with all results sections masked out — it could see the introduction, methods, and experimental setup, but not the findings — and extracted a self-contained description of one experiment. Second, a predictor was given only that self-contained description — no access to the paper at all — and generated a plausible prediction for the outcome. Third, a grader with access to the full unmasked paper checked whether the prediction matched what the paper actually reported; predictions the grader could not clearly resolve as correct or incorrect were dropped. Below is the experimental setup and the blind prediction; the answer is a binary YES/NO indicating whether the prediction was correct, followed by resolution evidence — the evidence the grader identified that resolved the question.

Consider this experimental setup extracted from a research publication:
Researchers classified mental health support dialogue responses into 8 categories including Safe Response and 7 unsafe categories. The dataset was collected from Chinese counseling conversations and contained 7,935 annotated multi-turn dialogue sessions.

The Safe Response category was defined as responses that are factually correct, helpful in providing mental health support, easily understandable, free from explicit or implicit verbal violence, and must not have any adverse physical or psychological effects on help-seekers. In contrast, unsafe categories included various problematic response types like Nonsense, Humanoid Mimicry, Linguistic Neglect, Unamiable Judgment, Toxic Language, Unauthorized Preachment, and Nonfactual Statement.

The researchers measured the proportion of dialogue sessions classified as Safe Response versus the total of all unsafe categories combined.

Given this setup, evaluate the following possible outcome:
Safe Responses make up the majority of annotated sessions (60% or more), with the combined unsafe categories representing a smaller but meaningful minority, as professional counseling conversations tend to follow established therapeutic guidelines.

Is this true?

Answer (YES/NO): NO